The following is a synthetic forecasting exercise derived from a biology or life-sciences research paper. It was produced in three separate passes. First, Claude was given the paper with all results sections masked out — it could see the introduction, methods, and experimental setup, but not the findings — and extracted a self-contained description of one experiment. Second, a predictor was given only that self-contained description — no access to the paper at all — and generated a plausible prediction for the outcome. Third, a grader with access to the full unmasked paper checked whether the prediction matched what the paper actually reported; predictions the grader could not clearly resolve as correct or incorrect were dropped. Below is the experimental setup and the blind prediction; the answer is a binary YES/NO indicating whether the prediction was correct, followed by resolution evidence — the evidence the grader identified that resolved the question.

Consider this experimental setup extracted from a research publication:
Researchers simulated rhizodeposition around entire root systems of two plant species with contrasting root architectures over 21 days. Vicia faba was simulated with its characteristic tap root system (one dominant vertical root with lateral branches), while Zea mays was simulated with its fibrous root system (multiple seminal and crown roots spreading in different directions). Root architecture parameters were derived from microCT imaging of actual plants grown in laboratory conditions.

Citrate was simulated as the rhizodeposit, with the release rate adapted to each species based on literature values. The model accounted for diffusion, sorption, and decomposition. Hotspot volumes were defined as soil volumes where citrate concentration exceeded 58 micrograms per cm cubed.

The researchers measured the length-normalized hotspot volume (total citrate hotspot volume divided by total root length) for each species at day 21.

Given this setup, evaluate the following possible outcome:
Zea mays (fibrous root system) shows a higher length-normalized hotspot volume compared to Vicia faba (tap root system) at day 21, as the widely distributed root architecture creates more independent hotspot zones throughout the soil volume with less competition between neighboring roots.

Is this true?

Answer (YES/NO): NO